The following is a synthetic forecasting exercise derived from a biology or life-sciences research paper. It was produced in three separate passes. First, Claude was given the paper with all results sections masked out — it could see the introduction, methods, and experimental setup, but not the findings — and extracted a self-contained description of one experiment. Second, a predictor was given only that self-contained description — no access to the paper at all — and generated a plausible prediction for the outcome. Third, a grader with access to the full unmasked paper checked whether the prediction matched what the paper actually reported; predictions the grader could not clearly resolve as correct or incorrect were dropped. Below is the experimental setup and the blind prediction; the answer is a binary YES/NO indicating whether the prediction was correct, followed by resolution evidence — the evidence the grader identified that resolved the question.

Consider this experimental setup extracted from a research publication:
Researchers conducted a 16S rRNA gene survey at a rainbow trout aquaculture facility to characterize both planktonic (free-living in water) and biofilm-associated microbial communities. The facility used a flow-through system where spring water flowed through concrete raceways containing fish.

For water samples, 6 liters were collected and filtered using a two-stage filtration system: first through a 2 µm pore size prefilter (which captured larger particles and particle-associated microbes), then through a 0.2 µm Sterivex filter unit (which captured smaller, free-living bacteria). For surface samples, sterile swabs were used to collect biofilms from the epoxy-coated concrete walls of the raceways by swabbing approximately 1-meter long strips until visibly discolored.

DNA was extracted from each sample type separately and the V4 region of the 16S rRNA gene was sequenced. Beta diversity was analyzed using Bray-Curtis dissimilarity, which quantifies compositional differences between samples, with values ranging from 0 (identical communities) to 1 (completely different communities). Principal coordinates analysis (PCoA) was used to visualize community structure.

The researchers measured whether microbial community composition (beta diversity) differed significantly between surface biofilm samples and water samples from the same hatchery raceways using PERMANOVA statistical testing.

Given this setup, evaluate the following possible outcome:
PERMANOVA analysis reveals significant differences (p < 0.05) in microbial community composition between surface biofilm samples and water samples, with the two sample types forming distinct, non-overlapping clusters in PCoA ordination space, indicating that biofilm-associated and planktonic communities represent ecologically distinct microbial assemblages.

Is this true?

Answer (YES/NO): YES